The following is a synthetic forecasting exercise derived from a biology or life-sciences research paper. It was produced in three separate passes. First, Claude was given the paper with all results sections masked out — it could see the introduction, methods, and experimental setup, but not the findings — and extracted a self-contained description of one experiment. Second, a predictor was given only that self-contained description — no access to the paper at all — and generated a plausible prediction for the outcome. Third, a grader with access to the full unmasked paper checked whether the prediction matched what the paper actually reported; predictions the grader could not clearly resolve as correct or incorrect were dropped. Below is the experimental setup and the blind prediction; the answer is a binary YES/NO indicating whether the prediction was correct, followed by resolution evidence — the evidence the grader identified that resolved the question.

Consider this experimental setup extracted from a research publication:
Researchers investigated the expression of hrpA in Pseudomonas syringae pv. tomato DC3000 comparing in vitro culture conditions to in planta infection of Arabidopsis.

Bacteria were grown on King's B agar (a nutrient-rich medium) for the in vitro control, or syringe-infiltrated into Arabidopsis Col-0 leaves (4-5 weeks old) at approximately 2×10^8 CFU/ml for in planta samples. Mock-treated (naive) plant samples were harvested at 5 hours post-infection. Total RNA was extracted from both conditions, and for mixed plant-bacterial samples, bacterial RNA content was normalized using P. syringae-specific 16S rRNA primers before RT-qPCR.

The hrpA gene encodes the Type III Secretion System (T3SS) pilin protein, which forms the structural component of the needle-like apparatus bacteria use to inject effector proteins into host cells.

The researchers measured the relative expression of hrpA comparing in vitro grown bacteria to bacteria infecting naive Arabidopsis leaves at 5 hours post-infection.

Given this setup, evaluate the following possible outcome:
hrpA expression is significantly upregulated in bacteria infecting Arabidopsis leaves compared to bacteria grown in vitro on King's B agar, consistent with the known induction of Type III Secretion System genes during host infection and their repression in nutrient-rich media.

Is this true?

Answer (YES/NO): YES